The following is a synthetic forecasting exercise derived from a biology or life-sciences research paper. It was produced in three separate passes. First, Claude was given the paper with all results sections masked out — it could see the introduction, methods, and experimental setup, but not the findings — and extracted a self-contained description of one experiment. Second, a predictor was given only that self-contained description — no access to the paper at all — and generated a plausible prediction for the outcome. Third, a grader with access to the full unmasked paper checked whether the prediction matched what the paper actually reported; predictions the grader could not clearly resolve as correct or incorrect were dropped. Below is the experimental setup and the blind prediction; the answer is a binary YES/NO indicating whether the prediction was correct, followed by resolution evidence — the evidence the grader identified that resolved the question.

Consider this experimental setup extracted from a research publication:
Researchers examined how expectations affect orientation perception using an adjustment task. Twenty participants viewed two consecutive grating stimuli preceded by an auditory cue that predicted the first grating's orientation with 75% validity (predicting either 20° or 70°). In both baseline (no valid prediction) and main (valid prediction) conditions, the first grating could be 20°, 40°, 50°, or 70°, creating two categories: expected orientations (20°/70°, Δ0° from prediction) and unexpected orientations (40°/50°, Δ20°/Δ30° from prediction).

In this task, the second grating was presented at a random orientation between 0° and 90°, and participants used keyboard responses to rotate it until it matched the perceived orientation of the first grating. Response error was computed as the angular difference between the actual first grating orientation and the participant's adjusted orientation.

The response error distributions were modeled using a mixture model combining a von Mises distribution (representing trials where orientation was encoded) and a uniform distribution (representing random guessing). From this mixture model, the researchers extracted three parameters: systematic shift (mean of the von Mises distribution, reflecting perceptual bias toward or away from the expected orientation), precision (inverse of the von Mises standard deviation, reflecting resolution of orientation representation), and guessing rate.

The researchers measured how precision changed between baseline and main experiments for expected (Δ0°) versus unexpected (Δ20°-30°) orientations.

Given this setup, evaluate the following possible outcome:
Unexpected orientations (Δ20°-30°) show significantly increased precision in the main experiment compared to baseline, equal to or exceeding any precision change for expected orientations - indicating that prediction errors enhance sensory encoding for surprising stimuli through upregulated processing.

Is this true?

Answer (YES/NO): NO